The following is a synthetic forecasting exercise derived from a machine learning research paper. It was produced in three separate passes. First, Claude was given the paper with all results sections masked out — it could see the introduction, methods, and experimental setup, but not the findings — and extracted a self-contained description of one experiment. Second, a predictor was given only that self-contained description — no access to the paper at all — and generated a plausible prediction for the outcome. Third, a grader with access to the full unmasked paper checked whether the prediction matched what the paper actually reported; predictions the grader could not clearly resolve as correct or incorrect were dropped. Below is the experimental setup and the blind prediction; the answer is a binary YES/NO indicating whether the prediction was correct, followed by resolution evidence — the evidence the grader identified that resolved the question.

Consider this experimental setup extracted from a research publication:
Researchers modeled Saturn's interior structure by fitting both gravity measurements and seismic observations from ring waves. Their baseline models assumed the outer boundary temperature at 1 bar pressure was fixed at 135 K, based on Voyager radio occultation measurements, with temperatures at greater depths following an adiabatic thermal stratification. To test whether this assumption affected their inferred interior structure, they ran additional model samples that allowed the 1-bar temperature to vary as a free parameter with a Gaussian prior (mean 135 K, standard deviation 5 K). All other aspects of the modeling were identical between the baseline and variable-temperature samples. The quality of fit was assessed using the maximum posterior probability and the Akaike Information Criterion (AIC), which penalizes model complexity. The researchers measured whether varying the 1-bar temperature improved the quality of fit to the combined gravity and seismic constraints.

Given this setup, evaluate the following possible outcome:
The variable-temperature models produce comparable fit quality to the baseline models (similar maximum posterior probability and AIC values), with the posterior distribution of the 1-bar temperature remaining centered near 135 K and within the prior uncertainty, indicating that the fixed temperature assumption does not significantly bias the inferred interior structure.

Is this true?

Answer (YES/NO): YES